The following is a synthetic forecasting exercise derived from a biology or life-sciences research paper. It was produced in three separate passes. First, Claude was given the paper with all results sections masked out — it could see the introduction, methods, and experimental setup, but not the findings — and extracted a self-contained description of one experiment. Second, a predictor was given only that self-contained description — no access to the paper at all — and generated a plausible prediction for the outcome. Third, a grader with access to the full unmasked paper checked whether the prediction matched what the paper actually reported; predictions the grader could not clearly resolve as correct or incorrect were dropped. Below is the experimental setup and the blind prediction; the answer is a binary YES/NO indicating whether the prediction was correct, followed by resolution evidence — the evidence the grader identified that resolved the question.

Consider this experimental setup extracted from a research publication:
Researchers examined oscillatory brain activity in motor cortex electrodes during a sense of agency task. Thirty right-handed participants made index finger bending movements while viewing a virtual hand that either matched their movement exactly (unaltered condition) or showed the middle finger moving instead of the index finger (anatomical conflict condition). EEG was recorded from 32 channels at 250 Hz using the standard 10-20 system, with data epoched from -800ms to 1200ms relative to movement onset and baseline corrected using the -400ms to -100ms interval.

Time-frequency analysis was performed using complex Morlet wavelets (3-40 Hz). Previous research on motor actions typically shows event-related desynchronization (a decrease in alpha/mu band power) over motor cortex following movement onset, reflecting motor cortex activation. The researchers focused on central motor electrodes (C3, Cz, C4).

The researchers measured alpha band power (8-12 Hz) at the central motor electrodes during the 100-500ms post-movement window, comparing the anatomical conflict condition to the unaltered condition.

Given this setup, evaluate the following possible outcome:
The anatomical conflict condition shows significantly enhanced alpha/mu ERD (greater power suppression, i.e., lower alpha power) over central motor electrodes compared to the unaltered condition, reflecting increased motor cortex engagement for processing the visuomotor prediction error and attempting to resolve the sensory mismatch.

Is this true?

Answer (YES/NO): NO